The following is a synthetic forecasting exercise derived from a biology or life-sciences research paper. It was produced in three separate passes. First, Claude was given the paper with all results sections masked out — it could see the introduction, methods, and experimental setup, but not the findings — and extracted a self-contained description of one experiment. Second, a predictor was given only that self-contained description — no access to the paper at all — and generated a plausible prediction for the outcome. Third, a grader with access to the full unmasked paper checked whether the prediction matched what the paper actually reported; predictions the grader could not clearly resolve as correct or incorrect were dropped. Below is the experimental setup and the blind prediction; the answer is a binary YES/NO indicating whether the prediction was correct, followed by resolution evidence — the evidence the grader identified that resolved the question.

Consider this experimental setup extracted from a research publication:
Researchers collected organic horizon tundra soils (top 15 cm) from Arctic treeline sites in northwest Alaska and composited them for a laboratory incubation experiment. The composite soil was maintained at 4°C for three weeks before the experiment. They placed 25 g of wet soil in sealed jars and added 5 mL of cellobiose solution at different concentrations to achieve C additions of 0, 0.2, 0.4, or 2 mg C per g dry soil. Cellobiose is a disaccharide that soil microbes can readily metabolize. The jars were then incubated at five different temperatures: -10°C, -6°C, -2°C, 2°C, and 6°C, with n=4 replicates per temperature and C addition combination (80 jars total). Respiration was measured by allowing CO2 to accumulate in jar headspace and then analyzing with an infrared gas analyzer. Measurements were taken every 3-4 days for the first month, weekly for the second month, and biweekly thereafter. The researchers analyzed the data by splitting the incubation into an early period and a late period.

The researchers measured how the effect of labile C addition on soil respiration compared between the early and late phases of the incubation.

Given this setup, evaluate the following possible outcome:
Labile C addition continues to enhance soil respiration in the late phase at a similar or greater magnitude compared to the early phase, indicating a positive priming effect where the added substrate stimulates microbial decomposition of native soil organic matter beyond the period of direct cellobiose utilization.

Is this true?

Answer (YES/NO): NO